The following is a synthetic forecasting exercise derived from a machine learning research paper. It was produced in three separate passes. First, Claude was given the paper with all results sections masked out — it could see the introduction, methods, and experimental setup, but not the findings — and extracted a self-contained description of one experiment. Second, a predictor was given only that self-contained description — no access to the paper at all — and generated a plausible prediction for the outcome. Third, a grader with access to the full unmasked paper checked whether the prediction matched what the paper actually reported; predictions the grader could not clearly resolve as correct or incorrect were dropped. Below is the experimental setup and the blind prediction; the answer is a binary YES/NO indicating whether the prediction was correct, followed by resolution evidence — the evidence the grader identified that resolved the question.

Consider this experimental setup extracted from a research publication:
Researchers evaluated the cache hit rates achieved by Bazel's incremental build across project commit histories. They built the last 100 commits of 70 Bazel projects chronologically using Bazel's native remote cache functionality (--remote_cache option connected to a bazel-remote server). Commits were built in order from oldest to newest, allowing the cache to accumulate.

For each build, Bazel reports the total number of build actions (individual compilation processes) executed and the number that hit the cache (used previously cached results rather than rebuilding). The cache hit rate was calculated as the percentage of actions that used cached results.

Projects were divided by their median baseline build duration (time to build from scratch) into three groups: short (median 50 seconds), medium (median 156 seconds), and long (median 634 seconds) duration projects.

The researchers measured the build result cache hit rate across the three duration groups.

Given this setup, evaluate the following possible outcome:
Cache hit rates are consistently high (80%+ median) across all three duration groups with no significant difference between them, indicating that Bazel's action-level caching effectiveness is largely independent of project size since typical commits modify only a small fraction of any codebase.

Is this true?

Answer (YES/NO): NO